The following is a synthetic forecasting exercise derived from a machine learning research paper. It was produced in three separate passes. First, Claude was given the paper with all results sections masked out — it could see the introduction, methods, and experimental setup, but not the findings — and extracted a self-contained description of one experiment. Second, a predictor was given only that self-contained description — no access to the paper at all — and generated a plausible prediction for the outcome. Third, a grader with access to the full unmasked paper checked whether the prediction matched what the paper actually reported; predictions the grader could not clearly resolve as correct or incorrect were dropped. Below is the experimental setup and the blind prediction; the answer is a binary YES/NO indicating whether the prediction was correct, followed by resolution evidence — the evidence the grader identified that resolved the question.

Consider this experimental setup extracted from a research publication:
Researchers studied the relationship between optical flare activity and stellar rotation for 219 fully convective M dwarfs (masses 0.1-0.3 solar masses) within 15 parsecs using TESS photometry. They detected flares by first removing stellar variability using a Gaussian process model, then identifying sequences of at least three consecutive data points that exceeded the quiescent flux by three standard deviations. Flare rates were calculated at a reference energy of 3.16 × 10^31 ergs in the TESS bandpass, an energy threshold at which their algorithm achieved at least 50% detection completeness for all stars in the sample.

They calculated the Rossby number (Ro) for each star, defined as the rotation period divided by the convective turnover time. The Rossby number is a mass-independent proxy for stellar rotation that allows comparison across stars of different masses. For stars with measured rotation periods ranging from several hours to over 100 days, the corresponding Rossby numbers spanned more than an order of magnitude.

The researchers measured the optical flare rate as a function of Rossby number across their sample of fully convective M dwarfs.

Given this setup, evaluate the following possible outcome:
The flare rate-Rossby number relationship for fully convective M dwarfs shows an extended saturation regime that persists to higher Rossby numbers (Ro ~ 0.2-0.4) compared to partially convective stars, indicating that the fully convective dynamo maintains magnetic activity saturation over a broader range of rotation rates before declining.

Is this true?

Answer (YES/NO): NO